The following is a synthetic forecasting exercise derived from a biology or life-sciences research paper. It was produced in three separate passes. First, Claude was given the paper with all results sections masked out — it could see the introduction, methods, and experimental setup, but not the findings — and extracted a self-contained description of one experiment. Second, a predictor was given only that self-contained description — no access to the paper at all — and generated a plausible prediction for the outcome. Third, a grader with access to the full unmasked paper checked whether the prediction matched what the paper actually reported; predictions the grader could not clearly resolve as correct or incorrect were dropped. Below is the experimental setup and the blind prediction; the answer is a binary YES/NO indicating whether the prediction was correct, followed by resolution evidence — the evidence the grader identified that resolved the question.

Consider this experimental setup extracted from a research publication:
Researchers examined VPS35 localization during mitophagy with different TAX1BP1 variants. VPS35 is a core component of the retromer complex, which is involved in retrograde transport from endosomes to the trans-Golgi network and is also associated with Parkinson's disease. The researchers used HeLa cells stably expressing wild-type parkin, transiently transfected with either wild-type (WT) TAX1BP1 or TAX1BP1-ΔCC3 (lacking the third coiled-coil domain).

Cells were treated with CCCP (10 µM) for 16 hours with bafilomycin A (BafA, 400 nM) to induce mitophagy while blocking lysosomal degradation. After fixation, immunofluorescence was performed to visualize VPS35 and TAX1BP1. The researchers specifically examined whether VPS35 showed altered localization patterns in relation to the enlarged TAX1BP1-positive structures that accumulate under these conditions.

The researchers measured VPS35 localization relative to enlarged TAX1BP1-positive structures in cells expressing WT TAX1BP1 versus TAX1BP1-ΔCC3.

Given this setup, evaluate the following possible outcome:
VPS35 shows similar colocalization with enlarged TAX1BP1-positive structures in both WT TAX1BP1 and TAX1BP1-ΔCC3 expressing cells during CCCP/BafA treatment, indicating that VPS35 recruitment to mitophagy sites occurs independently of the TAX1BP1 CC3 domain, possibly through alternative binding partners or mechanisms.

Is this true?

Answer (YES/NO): YES